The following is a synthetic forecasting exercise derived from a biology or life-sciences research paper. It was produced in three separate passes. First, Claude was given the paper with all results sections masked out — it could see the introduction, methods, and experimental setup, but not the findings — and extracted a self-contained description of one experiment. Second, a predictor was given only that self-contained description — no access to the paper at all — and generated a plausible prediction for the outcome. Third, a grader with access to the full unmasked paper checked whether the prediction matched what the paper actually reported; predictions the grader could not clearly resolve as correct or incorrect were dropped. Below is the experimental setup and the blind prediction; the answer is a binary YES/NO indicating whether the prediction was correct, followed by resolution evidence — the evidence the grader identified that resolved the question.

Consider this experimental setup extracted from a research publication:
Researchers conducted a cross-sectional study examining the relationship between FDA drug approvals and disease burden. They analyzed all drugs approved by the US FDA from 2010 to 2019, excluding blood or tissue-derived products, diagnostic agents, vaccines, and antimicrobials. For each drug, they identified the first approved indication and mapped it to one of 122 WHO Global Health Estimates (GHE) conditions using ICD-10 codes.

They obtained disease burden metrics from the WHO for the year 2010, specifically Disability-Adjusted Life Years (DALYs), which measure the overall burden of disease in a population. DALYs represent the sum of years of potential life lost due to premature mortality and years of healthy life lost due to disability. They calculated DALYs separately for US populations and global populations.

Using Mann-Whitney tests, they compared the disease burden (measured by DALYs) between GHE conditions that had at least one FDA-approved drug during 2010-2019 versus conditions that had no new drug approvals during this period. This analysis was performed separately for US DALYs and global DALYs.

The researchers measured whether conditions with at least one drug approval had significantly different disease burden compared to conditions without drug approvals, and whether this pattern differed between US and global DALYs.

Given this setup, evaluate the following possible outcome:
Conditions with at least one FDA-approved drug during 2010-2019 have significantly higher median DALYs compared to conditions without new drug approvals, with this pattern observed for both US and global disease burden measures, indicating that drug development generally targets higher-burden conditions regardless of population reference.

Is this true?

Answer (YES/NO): NO